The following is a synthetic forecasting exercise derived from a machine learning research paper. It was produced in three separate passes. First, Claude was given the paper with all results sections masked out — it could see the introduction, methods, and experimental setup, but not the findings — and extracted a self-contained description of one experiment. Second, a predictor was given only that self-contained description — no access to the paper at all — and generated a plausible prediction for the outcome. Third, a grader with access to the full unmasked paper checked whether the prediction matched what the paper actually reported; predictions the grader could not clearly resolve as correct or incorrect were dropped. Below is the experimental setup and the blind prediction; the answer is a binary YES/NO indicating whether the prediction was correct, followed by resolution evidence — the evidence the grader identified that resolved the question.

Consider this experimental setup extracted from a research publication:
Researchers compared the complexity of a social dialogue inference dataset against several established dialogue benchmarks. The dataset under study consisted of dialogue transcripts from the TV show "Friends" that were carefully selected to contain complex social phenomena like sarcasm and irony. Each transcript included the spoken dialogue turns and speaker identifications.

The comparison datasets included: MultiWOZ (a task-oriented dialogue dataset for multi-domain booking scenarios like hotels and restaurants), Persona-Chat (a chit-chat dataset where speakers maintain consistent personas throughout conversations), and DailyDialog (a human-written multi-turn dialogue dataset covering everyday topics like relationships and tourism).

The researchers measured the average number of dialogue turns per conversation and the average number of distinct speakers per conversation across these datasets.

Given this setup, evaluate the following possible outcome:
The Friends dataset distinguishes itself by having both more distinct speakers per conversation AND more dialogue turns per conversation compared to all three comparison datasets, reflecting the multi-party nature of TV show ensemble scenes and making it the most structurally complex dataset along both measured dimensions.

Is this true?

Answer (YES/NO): YES